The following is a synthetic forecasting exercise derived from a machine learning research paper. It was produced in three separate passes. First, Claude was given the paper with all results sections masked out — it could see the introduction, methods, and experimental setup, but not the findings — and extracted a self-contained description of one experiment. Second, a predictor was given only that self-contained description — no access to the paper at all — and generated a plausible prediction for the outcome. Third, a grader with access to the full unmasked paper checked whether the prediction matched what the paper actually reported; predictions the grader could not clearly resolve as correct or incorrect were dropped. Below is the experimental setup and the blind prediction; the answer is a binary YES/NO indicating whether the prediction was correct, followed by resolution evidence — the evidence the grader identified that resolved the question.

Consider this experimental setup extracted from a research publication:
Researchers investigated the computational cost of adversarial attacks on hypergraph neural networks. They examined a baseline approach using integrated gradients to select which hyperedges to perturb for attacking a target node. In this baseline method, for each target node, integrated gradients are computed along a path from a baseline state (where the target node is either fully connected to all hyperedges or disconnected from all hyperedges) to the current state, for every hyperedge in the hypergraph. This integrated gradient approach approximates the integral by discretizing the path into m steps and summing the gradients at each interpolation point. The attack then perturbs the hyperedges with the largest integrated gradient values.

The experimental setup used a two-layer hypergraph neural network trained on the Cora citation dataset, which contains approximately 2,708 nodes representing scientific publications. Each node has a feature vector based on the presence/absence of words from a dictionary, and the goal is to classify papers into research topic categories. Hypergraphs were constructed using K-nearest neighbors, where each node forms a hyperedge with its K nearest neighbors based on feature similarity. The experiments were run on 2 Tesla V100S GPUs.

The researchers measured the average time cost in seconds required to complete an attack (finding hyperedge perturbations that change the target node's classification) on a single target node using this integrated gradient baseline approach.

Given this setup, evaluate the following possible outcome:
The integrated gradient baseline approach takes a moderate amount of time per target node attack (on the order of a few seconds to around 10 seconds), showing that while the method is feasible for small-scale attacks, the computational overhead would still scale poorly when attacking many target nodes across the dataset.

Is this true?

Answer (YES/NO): NO